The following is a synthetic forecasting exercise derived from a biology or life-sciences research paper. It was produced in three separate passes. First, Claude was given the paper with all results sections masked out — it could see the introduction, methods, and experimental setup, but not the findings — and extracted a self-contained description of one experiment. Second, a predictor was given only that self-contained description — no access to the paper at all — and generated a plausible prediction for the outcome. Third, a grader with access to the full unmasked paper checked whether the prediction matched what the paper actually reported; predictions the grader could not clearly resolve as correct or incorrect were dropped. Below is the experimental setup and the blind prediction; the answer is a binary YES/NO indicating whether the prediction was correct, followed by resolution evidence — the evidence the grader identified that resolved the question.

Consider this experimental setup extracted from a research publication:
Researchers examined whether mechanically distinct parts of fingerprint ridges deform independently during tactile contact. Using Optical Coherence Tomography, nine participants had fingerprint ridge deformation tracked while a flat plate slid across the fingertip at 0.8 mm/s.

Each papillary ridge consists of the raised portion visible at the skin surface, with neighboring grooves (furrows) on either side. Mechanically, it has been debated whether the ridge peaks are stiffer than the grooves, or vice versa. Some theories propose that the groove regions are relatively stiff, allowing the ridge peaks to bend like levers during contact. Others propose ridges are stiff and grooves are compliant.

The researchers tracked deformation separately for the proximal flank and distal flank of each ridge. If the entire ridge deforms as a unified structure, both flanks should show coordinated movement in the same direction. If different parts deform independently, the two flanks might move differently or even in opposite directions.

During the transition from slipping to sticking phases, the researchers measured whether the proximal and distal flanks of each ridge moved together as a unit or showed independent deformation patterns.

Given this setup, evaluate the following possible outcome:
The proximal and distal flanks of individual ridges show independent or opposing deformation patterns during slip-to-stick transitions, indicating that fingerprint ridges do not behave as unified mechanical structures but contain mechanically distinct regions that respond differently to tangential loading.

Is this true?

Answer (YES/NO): NO